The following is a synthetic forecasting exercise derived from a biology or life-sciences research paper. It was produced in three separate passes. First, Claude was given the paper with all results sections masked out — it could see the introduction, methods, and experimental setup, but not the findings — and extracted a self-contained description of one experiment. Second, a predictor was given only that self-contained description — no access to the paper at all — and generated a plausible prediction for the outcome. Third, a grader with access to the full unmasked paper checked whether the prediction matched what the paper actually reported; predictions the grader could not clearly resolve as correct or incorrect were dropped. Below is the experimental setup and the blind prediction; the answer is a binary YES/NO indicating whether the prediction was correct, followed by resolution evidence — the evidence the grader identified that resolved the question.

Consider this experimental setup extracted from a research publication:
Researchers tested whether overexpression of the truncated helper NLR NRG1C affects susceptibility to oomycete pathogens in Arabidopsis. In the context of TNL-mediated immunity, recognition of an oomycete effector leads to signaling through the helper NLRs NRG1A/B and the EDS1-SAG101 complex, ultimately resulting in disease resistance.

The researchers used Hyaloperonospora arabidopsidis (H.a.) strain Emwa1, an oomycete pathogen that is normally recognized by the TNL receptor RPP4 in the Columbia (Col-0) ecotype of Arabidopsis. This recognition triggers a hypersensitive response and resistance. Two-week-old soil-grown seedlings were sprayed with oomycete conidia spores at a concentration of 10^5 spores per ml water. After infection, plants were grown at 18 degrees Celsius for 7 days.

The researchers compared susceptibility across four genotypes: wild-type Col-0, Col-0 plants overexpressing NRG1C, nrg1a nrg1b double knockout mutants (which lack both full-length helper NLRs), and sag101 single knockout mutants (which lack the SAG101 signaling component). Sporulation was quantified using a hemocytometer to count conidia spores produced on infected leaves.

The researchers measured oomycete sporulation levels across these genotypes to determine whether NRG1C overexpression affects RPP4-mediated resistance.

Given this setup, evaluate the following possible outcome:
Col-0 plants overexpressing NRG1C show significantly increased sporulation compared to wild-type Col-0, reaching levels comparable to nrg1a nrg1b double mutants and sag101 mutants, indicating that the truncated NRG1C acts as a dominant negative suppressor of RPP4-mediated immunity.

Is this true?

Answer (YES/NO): NO